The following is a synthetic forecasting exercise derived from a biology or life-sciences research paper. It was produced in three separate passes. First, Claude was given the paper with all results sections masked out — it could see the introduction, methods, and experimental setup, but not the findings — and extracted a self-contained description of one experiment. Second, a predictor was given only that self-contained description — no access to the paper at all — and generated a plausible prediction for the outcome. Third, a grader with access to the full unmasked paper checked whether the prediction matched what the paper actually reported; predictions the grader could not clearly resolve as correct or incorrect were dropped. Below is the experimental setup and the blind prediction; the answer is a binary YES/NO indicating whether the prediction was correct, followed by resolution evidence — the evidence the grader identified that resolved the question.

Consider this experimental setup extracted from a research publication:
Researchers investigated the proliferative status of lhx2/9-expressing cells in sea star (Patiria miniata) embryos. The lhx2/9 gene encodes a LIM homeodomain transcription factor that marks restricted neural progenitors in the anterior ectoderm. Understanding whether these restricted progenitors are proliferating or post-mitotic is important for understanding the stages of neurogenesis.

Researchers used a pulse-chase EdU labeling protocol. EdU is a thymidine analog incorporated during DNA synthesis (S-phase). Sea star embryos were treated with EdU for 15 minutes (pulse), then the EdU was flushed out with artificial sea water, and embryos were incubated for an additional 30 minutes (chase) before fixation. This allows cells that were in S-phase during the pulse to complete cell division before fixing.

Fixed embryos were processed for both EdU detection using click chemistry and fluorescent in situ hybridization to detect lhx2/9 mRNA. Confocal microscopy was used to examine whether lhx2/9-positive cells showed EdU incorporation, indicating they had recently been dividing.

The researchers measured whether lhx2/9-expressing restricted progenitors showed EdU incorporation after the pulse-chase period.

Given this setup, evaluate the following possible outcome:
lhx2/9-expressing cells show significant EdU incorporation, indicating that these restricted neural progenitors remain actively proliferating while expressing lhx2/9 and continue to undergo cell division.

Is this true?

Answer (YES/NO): YES